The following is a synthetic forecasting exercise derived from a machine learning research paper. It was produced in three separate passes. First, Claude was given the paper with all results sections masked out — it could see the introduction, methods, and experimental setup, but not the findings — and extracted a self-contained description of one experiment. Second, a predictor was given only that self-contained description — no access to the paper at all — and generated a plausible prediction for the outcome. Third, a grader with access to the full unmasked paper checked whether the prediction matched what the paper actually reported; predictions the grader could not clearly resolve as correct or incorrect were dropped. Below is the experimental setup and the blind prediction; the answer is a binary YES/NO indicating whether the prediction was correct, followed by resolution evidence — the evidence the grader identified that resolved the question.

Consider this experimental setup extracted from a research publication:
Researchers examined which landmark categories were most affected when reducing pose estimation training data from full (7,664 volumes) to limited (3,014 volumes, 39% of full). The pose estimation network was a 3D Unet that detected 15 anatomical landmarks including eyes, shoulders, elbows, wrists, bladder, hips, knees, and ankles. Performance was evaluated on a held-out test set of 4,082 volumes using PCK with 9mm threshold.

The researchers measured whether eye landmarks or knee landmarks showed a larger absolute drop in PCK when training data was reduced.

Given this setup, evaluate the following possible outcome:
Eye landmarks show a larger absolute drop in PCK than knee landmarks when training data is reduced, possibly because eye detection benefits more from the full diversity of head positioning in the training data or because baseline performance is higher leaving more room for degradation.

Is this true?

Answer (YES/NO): NO